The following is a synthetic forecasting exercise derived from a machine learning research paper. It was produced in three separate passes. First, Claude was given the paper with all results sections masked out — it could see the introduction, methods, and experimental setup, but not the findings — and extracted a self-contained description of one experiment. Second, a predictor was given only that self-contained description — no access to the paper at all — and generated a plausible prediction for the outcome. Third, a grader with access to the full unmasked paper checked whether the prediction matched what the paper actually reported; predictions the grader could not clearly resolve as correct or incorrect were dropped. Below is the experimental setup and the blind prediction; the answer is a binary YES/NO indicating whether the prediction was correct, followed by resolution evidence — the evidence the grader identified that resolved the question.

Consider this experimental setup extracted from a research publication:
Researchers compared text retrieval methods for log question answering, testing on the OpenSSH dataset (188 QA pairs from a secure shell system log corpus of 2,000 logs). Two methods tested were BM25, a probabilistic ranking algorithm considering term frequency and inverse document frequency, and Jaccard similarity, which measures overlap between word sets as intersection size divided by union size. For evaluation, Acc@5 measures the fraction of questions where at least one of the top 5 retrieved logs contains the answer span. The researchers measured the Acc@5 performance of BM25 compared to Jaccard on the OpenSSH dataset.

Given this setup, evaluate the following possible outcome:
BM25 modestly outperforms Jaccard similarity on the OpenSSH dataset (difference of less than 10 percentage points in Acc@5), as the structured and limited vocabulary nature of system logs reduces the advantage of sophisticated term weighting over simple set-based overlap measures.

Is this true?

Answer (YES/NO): NO